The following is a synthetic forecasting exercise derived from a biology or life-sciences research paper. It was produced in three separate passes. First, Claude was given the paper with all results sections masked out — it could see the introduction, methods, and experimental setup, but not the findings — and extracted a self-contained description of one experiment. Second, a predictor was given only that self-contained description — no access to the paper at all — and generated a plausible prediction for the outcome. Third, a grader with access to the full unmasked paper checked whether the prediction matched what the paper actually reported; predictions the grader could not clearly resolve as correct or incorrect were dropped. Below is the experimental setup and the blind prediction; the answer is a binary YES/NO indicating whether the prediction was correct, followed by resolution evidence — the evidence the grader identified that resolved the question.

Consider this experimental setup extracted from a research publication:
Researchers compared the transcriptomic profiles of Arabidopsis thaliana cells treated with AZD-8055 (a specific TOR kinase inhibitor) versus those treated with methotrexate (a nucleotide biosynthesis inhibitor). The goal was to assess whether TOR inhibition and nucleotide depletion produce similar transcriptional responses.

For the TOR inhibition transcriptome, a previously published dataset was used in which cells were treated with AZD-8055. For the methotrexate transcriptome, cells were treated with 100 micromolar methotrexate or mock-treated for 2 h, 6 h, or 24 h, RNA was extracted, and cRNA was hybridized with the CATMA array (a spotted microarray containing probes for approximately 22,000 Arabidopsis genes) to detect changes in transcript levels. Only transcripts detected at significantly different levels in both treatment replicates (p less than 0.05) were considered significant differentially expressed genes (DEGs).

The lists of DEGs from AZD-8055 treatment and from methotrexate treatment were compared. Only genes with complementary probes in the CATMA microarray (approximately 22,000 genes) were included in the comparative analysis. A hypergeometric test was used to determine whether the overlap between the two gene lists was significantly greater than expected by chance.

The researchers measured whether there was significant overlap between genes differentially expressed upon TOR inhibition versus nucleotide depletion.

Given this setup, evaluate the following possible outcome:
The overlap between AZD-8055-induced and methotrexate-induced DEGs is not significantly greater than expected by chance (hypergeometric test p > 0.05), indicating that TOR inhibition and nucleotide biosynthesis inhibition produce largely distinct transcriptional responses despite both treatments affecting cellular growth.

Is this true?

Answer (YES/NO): NO